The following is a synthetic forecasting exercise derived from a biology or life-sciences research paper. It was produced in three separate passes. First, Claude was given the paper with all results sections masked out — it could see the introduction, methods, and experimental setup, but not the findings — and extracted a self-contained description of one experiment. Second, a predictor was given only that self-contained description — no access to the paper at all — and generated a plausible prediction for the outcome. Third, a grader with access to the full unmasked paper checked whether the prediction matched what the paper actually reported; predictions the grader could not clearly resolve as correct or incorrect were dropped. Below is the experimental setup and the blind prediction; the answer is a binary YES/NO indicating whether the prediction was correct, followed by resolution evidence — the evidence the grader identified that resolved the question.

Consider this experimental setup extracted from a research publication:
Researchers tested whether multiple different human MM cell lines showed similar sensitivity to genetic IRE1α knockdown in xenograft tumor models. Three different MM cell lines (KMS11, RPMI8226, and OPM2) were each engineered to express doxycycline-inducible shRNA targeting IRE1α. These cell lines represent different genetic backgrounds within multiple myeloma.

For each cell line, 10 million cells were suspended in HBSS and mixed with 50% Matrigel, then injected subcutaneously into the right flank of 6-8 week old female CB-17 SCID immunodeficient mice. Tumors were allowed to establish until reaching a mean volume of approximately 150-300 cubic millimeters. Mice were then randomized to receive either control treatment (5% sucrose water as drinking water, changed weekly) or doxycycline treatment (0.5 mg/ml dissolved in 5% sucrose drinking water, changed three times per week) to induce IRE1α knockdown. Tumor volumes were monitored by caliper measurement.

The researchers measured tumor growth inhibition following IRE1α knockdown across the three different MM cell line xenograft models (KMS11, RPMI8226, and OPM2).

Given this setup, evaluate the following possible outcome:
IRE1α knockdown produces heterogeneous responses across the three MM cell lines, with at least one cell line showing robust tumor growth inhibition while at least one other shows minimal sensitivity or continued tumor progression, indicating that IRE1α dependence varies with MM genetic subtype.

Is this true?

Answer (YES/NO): NO